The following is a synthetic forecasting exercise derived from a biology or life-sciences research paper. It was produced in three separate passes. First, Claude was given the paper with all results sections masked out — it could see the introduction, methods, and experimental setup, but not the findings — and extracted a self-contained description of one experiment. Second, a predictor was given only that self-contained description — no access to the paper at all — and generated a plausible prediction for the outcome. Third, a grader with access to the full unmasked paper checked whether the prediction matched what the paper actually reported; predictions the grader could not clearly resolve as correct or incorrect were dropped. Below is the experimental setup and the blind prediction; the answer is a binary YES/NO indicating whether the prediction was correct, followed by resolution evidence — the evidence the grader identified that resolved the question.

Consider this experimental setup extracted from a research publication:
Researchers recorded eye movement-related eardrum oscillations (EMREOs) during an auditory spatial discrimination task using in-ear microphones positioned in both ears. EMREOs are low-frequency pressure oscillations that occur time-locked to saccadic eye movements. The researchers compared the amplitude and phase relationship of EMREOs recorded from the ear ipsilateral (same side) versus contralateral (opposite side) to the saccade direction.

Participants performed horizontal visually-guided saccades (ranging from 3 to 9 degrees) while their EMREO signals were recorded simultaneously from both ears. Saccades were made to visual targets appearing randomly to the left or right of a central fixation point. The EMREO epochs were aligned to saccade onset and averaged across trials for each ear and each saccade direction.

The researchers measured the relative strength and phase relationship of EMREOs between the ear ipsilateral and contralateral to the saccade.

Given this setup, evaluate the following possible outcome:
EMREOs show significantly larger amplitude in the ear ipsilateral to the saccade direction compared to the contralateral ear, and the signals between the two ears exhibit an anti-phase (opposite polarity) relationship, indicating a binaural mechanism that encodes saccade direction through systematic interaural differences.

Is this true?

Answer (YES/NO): NO